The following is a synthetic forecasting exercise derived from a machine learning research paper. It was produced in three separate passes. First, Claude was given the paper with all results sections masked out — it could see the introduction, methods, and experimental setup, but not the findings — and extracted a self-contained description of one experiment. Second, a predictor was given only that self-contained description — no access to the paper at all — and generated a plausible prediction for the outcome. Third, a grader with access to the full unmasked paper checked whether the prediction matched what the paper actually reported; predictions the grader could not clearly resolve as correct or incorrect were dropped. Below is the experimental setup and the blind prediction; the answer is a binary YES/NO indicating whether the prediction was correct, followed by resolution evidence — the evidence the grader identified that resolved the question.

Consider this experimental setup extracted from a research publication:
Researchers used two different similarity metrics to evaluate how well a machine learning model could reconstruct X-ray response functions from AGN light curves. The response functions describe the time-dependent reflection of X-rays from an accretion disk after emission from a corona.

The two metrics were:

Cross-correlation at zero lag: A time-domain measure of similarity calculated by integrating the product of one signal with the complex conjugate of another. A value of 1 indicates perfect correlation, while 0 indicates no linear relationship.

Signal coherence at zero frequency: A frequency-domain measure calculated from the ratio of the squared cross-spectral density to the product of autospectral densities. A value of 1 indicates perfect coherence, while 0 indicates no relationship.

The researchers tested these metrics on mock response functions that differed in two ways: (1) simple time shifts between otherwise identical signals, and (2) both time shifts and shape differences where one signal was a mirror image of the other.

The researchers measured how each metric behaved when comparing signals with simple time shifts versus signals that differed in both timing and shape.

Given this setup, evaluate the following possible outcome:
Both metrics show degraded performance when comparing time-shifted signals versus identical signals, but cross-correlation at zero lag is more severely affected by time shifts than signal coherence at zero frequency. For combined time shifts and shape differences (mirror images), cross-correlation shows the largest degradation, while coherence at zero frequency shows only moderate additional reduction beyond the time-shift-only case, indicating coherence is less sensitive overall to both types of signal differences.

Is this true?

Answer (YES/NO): NO